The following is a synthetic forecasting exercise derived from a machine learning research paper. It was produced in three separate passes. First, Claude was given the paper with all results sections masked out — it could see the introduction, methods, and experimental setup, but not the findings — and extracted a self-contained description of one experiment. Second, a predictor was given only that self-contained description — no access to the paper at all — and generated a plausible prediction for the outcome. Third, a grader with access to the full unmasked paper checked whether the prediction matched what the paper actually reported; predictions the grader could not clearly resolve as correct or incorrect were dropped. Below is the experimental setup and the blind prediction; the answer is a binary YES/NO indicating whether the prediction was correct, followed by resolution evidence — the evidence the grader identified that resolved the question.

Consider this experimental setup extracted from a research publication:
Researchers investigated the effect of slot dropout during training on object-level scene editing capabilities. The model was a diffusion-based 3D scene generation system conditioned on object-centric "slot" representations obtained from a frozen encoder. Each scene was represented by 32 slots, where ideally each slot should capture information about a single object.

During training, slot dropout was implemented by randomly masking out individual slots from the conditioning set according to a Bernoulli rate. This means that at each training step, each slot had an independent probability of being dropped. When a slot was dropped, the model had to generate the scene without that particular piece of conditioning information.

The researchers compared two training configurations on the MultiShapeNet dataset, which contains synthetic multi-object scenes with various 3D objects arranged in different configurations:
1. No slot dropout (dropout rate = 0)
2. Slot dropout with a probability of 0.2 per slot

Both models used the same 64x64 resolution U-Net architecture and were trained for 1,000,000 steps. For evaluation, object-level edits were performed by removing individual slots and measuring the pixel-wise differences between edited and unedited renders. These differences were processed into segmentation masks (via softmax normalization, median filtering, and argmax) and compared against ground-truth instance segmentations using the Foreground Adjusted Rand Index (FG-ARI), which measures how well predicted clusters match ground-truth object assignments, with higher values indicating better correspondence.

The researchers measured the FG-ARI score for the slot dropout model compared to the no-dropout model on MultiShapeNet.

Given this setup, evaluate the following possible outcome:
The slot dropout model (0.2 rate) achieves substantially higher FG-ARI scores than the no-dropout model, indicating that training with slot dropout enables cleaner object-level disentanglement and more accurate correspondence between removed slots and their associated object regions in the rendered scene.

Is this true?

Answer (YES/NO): NO